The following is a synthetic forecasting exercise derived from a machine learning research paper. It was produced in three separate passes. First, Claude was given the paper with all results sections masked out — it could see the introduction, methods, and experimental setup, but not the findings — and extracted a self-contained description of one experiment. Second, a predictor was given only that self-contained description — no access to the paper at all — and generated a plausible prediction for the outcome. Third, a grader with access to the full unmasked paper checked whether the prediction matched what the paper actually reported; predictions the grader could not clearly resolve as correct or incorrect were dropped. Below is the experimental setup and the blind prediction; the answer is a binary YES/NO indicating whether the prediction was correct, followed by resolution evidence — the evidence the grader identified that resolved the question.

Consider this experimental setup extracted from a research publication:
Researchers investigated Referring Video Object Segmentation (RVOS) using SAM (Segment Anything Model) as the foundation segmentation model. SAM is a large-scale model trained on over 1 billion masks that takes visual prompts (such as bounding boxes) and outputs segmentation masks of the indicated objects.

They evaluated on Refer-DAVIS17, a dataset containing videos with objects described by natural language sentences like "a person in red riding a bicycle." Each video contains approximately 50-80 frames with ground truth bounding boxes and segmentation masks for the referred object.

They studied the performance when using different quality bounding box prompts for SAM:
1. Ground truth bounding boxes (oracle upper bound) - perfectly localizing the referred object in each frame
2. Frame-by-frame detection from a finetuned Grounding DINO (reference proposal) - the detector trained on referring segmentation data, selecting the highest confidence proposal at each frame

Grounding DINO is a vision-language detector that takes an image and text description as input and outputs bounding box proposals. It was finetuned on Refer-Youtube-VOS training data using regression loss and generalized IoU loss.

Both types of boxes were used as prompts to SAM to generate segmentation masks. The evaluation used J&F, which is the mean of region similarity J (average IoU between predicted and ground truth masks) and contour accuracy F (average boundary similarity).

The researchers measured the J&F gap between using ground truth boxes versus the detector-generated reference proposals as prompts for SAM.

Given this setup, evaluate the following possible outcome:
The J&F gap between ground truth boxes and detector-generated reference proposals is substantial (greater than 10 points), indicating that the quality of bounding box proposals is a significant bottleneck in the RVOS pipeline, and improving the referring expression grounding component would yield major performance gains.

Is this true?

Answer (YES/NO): YES